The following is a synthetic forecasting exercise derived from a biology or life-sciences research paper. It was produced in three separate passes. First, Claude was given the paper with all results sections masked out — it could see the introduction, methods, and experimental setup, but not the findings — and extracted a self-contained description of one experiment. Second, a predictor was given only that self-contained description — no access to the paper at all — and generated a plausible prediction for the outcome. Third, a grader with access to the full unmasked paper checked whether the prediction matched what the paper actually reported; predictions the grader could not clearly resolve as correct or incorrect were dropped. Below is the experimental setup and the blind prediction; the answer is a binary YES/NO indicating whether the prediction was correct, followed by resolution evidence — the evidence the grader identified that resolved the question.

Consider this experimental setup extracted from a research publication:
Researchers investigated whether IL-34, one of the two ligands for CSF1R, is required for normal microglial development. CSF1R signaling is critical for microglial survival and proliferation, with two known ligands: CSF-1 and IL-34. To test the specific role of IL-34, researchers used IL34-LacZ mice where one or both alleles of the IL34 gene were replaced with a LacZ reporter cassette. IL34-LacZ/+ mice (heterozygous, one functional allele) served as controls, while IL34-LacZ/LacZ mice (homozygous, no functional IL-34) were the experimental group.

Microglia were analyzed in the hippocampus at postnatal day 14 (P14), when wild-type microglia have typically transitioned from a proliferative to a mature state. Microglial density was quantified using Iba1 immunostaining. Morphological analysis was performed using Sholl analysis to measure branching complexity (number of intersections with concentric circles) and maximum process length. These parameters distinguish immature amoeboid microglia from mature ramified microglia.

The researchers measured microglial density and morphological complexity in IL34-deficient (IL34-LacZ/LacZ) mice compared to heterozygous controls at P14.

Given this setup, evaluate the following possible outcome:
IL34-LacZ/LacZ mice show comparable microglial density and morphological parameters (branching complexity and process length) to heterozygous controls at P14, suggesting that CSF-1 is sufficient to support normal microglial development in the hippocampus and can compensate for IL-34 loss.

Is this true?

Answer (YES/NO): NO